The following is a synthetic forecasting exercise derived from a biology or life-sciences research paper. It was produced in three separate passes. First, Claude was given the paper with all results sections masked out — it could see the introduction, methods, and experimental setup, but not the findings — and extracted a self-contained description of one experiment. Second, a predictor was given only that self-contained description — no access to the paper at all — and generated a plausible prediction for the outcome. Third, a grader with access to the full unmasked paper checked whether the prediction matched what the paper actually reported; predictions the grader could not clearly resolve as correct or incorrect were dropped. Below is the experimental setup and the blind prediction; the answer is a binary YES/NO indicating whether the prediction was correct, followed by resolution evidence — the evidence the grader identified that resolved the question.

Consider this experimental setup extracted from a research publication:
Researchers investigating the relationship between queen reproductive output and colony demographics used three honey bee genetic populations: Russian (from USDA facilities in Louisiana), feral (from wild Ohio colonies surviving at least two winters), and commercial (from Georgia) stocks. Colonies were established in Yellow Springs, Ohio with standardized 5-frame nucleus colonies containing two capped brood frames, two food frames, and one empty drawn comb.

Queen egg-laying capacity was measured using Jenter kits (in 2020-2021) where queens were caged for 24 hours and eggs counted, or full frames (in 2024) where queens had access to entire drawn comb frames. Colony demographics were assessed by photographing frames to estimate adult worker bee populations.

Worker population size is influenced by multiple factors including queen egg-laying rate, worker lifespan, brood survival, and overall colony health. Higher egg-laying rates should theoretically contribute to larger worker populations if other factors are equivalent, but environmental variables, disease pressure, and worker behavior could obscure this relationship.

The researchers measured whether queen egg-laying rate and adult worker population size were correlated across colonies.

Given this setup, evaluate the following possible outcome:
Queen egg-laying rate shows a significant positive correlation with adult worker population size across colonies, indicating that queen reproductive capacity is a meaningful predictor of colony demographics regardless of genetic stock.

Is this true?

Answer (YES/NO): NO